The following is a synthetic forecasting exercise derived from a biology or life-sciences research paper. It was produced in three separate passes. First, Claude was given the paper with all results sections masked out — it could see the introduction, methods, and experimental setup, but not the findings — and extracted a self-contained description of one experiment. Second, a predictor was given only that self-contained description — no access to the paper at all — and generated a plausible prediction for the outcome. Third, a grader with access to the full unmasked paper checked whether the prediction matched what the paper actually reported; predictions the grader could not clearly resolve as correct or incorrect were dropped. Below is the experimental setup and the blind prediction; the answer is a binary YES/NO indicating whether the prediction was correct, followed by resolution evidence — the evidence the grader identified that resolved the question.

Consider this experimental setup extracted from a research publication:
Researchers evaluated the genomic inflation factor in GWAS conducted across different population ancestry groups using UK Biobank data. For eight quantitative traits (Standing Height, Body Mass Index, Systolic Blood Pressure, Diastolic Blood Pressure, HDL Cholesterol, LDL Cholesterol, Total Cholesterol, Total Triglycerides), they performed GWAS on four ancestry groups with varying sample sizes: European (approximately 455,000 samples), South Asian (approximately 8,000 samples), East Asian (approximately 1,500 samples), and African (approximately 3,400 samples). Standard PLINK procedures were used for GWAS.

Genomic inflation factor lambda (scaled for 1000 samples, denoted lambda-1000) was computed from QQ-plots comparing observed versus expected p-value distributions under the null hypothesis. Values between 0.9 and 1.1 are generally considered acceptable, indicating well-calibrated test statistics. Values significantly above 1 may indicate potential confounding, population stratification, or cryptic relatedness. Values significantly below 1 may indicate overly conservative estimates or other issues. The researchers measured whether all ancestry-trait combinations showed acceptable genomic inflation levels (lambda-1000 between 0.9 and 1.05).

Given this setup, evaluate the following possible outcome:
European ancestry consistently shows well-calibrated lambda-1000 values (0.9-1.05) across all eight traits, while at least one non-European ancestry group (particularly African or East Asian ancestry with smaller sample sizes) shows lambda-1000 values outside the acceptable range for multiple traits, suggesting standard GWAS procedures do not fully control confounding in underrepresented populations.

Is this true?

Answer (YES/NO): NO